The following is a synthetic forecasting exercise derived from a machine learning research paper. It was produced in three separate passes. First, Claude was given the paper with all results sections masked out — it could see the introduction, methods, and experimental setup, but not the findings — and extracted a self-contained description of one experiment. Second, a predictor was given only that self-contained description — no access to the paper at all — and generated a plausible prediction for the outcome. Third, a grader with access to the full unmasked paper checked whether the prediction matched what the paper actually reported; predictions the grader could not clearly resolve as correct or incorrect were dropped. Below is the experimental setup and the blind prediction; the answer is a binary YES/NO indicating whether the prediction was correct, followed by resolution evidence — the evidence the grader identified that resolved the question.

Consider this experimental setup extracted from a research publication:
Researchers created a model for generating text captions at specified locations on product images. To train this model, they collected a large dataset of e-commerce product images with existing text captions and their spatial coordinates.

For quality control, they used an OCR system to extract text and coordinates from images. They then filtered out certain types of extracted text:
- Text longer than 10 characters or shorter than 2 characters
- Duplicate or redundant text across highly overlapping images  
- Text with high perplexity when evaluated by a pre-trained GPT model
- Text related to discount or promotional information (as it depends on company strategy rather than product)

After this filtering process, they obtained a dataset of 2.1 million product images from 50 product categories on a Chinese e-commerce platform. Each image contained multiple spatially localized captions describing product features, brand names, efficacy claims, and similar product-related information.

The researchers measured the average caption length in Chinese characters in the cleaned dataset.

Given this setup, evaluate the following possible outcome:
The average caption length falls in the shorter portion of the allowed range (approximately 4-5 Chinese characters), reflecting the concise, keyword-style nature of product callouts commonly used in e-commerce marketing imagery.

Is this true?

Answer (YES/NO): YES